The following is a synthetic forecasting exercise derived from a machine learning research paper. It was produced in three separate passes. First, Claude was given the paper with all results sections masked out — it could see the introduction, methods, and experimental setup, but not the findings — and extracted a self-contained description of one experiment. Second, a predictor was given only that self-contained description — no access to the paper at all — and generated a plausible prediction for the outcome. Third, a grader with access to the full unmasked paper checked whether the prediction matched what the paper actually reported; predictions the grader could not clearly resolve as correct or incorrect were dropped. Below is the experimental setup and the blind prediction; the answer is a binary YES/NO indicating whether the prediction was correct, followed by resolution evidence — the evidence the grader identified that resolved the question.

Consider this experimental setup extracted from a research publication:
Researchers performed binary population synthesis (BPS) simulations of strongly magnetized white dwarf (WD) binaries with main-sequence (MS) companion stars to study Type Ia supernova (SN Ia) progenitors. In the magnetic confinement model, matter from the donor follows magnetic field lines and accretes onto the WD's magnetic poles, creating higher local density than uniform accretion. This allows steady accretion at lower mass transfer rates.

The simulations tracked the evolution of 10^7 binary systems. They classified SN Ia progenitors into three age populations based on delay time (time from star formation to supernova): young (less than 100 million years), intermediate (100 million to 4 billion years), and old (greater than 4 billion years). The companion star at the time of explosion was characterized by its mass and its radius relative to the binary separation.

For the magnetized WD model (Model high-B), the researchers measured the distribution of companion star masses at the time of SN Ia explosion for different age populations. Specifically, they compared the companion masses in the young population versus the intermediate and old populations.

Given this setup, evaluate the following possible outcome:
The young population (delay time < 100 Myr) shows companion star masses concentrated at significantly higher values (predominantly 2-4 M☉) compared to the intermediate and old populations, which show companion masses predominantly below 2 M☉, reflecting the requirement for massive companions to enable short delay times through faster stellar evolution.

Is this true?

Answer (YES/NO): NO